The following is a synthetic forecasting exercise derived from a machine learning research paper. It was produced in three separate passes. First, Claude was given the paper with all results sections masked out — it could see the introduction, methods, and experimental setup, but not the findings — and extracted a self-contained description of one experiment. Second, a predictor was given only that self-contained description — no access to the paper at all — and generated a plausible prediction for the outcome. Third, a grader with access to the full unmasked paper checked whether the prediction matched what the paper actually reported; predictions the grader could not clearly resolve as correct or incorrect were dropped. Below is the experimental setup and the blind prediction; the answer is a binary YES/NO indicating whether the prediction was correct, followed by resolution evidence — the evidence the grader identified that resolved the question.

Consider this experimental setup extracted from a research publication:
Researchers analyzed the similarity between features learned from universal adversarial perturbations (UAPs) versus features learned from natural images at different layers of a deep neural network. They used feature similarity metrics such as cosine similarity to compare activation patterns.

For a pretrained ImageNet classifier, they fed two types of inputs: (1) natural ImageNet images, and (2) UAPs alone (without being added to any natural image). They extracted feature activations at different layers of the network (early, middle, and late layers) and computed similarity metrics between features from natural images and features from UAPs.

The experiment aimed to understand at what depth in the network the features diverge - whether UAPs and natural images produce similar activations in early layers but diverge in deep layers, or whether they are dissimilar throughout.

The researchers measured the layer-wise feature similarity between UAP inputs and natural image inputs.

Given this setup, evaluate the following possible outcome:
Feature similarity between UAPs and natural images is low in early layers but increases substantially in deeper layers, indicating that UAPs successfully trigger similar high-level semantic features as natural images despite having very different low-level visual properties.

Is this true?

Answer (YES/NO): NO